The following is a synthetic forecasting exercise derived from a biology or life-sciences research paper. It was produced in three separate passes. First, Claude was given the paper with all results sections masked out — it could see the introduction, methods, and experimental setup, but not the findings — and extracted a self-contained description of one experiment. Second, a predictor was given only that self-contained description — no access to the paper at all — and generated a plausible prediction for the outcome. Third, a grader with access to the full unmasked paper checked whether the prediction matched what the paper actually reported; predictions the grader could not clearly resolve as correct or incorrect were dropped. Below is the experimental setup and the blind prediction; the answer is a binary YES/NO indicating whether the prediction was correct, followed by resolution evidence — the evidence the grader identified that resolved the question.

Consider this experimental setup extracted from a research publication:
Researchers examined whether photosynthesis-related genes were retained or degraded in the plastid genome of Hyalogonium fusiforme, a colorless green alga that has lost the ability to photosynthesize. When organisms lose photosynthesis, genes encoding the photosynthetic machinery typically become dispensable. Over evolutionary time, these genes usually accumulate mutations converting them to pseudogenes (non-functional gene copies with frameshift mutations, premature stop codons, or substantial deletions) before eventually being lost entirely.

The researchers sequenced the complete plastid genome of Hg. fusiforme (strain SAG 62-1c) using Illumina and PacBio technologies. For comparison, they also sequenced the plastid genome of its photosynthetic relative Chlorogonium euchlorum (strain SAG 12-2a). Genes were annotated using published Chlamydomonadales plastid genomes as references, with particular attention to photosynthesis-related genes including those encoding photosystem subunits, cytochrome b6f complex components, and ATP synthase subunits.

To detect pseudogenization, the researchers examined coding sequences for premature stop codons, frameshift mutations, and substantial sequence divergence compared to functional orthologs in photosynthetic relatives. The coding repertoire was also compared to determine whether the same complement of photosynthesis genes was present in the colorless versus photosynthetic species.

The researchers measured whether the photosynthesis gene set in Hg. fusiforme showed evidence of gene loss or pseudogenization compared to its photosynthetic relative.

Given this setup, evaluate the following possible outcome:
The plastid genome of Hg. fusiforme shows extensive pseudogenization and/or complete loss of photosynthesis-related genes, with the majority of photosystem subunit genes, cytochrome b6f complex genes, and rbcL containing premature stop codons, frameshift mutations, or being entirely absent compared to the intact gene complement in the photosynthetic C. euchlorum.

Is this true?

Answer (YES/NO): NO